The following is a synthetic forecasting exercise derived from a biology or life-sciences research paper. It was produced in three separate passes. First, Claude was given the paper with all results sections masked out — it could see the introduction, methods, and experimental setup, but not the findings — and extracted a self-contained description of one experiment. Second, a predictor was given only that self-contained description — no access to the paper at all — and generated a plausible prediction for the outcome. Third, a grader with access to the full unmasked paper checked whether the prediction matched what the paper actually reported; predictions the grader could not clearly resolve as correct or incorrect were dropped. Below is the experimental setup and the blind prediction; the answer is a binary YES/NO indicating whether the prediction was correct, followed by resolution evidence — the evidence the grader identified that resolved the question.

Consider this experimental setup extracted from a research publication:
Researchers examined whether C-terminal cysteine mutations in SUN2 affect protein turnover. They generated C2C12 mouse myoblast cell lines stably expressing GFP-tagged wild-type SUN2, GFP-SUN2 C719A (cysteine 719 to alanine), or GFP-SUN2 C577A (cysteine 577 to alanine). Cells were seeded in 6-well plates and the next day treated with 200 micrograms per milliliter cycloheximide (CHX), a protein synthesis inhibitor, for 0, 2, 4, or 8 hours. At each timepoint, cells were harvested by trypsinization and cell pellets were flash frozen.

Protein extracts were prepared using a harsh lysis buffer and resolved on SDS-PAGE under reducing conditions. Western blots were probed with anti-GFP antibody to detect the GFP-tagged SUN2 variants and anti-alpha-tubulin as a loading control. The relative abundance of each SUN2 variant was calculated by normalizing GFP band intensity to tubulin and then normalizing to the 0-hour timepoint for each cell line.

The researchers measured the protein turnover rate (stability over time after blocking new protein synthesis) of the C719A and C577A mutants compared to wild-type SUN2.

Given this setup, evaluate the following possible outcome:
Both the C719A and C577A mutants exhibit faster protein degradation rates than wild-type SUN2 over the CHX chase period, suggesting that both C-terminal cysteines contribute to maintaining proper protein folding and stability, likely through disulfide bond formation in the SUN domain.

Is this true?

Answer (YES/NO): YES